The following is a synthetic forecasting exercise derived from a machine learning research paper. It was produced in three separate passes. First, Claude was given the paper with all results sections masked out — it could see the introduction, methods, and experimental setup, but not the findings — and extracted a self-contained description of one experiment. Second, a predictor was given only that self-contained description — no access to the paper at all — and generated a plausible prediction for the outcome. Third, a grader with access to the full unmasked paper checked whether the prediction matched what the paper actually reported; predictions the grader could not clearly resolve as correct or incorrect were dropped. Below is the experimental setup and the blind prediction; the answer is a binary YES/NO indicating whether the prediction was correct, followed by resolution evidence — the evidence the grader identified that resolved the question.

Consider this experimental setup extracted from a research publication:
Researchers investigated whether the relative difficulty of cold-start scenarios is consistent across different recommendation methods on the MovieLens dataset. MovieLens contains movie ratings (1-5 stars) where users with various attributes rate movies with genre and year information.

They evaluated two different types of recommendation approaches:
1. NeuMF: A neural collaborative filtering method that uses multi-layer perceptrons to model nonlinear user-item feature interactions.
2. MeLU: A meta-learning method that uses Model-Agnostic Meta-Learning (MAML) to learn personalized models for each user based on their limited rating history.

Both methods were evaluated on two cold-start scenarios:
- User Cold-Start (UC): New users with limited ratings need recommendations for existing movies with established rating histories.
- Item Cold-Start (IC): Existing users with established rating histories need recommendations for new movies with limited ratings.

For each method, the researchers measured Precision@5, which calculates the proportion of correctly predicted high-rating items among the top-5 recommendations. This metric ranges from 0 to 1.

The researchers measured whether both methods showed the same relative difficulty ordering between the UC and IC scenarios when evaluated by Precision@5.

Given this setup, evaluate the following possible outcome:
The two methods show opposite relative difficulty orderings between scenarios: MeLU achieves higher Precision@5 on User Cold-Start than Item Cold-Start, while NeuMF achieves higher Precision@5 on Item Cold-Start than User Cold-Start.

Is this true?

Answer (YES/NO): NO